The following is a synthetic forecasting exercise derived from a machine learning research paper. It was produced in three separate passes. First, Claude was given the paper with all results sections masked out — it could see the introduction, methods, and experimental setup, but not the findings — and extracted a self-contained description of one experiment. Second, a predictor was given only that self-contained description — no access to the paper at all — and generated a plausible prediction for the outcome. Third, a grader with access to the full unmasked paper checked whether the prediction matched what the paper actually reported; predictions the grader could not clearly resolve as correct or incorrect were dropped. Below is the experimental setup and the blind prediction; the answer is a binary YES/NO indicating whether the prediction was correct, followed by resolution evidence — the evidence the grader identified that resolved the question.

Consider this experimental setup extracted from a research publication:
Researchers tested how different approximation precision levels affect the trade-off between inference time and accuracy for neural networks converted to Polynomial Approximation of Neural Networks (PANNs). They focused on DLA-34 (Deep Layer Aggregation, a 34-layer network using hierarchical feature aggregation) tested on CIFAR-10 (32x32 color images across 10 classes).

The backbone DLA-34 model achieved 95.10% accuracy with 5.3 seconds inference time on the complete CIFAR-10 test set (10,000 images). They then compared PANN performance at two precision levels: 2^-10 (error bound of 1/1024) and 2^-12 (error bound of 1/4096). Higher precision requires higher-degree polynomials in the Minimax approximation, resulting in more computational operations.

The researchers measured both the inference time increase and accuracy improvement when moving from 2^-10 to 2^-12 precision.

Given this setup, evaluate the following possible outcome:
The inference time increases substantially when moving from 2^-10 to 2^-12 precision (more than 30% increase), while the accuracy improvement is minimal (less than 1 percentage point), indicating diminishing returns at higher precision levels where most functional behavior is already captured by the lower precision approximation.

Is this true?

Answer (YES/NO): NO